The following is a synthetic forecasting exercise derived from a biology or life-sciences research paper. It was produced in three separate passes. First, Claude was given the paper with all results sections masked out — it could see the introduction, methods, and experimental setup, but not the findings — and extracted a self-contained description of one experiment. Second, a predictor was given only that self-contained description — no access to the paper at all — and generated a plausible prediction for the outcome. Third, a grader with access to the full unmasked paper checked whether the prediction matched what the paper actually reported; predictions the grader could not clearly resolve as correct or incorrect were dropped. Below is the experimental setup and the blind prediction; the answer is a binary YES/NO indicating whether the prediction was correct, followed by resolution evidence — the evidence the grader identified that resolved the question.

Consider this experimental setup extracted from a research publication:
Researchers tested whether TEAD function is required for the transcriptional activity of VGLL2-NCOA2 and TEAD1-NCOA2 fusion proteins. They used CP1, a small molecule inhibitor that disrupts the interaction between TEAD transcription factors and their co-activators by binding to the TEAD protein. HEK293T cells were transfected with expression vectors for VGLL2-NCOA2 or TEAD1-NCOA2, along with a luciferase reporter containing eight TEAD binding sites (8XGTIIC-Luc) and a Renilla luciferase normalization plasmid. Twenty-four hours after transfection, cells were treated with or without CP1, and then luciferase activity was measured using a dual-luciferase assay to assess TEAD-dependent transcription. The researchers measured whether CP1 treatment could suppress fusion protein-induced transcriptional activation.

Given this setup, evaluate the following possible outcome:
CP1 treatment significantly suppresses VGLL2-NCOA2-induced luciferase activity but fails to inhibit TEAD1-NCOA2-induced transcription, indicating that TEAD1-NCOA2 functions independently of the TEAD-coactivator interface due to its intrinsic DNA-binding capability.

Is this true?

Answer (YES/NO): YES